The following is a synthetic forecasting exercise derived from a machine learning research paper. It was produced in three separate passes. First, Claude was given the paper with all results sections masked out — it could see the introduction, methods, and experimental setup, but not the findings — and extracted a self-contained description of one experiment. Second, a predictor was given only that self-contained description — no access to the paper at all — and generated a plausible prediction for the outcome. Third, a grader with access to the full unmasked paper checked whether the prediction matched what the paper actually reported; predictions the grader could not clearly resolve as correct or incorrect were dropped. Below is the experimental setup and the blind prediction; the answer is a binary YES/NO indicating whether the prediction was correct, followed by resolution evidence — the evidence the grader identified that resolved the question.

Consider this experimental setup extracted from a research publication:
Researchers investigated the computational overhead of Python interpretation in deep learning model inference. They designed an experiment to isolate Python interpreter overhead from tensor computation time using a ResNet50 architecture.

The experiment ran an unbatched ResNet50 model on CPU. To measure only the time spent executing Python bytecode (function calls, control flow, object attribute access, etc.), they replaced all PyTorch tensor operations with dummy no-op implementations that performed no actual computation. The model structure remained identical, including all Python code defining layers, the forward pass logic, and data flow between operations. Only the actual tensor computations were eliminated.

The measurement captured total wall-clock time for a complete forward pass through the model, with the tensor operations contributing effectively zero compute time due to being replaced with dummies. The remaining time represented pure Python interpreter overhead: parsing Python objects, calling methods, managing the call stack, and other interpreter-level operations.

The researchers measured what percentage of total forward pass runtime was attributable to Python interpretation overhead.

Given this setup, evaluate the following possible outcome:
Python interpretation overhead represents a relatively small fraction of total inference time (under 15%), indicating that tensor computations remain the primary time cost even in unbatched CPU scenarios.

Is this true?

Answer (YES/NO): YES